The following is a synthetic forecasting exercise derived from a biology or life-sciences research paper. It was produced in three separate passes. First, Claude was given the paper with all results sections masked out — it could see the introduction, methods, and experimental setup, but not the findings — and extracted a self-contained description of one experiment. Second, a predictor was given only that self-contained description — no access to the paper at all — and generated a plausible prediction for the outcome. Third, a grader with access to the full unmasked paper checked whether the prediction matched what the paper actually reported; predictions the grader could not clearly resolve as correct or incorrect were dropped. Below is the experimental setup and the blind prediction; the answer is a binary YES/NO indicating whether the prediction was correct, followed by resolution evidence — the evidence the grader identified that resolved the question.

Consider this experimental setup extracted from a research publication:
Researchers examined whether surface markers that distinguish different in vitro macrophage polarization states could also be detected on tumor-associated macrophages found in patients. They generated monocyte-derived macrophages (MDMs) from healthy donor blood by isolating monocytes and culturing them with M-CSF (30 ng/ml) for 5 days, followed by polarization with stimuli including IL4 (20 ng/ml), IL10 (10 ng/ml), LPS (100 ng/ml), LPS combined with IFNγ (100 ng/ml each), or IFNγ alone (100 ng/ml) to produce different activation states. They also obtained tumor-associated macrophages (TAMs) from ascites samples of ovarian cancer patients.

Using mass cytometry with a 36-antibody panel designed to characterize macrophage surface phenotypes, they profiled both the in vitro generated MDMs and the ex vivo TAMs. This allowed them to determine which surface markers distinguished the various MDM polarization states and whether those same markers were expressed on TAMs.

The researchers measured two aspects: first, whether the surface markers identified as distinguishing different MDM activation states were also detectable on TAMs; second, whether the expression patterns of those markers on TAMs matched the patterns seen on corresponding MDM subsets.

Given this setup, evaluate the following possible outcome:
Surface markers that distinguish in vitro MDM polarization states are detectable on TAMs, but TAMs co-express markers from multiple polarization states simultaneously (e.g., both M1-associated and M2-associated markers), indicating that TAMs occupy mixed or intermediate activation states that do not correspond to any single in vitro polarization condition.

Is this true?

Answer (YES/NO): NO